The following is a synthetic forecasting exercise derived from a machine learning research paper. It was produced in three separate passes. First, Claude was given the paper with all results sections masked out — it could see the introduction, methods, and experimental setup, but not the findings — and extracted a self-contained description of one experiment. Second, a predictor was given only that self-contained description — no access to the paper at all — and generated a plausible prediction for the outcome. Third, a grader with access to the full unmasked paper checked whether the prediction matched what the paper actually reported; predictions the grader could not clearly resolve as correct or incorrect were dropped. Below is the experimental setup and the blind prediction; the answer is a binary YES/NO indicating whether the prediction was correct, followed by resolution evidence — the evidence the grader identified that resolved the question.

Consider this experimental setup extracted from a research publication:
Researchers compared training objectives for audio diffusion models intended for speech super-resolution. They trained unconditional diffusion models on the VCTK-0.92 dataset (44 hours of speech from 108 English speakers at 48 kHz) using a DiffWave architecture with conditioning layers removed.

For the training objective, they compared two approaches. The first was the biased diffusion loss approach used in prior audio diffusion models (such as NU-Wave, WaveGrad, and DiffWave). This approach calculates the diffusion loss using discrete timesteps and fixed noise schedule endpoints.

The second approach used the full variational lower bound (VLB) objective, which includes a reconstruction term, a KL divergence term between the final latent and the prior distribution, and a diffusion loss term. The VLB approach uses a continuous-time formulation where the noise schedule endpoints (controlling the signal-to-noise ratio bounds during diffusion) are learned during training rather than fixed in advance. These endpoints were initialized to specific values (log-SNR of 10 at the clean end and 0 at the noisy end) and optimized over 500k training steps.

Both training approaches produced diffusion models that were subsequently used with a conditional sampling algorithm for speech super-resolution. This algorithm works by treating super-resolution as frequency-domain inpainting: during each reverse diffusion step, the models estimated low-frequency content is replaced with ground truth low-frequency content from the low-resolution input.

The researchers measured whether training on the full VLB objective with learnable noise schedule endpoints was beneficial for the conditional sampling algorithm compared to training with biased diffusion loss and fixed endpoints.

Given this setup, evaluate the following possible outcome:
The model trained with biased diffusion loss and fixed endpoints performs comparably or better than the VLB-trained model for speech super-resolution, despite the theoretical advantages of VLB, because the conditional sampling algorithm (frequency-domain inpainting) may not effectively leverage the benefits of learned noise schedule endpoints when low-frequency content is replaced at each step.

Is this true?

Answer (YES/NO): NO